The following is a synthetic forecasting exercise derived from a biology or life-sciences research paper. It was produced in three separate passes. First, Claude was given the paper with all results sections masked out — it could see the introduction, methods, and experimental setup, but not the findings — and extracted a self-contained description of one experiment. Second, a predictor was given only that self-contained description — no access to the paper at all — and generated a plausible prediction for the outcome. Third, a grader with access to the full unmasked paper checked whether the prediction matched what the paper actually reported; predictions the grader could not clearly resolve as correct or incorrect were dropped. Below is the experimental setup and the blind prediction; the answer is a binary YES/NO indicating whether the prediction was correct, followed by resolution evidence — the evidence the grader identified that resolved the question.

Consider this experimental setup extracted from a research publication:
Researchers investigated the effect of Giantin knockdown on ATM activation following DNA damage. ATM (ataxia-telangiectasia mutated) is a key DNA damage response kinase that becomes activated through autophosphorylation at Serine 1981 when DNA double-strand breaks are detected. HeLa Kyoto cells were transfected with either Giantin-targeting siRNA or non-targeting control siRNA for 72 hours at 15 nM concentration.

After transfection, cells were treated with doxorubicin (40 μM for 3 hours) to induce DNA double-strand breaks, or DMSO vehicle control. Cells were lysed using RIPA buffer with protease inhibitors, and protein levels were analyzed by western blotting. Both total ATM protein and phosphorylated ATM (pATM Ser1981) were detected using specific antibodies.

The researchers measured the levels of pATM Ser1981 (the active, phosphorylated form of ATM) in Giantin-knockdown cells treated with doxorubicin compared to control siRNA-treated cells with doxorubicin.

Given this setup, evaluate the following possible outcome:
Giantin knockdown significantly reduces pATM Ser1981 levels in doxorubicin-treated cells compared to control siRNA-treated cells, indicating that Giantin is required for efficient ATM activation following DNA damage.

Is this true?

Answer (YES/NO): YES